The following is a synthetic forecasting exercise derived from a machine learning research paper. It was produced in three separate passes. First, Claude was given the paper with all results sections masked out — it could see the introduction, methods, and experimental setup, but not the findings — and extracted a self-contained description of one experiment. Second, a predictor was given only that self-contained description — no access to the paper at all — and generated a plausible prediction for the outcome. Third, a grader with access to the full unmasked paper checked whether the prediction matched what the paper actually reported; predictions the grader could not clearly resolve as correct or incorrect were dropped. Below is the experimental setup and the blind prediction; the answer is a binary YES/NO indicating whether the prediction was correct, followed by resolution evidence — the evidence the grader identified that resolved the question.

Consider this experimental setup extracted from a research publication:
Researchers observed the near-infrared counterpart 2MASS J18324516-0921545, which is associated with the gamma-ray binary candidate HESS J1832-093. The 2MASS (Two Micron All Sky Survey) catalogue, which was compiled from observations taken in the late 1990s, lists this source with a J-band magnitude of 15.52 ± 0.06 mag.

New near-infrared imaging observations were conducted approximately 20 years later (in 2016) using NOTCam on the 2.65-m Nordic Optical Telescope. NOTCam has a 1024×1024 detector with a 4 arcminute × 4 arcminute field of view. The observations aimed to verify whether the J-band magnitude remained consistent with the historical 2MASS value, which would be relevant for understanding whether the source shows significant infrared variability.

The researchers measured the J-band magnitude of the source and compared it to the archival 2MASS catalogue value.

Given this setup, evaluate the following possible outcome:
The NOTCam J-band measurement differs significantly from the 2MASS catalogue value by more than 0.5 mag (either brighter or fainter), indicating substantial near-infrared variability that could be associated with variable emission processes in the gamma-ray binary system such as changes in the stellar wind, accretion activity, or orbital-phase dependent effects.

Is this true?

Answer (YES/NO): NO